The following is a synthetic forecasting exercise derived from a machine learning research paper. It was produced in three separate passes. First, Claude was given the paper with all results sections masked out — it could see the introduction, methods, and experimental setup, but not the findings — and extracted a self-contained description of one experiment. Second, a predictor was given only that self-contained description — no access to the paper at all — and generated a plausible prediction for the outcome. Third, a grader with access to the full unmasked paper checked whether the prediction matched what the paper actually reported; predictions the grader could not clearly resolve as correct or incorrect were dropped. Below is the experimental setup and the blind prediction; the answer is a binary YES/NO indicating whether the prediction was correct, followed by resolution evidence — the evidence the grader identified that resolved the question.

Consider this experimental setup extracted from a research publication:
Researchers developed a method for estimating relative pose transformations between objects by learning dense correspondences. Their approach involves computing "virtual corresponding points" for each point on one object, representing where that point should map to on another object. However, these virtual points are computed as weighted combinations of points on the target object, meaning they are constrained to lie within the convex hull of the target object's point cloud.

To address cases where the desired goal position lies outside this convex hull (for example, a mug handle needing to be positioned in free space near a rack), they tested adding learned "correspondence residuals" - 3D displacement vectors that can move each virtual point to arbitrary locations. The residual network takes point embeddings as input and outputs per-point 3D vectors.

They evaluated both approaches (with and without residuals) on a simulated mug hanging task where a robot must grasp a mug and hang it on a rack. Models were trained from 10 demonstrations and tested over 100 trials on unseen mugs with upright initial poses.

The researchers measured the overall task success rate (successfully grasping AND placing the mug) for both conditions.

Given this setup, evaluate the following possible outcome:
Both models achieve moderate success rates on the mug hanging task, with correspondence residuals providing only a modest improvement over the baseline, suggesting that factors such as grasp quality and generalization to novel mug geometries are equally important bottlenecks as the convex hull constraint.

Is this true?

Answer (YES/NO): NO